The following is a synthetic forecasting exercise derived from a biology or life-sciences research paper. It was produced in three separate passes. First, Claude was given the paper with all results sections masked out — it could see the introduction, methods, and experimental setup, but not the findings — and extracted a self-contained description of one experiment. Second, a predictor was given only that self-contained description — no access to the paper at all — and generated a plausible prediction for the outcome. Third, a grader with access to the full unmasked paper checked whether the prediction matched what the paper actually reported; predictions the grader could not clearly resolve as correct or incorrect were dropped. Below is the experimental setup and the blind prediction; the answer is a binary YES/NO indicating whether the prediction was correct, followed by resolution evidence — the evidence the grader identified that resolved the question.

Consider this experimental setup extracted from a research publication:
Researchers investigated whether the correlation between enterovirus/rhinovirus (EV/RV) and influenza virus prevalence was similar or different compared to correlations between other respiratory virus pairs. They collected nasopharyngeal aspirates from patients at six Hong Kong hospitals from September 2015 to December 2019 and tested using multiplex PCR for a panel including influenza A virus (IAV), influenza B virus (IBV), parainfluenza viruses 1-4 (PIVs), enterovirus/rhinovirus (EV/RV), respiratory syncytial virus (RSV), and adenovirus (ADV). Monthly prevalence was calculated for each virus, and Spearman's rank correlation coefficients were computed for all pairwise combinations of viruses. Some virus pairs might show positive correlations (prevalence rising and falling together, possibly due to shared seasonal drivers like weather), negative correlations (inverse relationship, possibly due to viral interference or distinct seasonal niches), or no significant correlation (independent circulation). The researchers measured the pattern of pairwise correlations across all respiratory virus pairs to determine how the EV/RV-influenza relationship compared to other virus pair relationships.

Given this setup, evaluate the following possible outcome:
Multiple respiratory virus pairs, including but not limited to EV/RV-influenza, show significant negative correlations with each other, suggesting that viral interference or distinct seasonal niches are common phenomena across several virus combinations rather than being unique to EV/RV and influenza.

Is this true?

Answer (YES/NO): YES